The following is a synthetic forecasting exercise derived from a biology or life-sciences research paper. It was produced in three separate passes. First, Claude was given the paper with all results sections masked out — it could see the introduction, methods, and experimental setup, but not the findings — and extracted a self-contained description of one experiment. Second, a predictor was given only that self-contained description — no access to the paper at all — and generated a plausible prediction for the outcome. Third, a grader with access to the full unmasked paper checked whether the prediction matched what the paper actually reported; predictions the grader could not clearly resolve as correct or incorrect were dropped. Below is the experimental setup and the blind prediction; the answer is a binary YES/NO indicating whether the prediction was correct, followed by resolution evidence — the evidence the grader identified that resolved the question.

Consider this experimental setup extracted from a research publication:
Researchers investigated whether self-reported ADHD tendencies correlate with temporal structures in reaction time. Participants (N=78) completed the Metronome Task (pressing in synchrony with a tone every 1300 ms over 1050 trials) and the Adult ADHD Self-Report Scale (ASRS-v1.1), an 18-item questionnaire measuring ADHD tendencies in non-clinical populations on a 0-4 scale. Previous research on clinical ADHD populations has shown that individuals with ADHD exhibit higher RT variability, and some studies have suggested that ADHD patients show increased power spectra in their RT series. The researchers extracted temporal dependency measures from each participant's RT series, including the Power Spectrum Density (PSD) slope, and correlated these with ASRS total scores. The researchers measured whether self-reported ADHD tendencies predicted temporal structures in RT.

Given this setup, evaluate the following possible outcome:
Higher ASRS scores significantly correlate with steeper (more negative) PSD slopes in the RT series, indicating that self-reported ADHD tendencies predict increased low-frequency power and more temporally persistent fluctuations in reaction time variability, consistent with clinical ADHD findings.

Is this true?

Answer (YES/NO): NO